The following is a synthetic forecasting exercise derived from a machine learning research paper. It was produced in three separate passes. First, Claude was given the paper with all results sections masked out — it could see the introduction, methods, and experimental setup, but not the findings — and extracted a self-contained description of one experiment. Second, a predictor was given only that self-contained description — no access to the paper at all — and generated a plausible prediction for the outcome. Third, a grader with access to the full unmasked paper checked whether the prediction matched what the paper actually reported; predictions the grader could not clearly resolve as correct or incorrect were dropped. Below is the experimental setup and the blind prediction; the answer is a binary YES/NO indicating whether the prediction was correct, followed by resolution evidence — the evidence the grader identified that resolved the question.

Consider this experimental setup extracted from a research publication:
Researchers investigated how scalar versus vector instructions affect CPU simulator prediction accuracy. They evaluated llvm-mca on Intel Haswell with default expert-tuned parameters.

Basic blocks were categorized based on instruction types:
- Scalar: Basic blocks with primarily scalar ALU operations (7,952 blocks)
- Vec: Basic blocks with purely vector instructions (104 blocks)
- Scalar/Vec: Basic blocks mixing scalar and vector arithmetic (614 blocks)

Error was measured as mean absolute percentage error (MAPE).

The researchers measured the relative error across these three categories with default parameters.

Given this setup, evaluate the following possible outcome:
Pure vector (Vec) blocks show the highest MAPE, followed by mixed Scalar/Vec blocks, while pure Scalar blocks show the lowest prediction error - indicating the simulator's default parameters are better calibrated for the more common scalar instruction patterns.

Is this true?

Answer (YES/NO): NO